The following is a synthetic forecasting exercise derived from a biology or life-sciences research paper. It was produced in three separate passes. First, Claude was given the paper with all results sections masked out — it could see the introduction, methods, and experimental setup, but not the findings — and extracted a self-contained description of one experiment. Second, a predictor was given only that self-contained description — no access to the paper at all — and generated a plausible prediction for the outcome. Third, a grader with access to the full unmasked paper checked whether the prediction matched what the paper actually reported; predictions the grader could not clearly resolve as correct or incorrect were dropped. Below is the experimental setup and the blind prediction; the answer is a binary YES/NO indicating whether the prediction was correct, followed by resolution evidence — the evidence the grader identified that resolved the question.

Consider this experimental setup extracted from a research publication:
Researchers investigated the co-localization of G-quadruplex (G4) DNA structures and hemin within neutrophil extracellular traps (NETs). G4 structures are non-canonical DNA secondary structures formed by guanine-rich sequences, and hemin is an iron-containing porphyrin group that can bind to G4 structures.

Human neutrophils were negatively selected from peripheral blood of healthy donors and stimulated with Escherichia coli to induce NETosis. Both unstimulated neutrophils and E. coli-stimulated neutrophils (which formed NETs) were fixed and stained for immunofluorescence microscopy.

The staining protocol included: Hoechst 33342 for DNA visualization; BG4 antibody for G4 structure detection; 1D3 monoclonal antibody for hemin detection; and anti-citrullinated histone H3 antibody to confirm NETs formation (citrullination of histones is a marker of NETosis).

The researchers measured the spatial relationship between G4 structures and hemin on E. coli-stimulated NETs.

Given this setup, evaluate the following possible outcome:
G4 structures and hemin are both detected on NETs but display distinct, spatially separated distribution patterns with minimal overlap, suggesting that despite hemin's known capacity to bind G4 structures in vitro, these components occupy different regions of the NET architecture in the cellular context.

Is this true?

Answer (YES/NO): NO